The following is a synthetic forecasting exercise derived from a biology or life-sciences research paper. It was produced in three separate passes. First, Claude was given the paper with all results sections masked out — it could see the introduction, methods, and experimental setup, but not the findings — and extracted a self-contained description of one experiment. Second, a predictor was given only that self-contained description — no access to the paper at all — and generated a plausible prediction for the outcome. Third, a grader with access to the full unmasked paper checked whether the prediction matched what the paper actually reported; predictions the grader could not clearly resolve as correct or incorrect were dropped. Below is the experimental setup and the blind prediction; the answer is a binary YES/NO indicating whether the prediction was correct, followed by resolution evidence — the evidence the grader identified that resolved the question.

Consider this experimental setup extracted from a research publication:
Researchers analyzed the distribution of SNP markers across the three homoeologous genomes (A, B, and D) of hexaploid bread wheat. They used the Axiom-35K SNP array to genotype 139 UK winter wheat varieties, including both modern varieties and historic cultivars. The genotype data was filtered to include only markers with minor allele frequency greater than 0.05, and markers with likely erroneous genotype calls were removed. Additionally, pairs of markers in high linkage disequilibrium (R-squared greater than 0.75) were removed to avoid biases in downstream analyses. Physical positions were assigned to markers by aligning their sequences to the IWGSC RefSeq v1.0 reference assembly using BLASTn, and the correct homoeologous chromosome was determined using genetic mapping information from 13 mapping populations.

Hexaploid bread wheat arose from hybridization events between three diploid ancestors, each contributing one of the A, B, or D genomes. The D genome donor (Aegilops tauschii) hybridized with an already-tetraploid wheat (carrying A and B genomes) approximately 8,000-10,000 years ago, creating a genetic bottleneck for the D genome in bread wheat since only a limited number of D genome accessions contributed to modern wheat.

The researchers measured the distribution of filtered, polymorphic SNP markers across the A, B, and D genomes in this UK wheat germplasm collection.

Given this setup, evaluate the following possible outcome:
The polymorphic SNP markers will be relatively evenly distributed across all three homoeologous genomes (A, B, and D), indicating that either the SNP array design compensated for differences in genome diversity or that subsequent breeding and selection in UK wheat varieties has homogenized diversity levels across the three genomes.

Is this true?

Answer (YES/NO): NO